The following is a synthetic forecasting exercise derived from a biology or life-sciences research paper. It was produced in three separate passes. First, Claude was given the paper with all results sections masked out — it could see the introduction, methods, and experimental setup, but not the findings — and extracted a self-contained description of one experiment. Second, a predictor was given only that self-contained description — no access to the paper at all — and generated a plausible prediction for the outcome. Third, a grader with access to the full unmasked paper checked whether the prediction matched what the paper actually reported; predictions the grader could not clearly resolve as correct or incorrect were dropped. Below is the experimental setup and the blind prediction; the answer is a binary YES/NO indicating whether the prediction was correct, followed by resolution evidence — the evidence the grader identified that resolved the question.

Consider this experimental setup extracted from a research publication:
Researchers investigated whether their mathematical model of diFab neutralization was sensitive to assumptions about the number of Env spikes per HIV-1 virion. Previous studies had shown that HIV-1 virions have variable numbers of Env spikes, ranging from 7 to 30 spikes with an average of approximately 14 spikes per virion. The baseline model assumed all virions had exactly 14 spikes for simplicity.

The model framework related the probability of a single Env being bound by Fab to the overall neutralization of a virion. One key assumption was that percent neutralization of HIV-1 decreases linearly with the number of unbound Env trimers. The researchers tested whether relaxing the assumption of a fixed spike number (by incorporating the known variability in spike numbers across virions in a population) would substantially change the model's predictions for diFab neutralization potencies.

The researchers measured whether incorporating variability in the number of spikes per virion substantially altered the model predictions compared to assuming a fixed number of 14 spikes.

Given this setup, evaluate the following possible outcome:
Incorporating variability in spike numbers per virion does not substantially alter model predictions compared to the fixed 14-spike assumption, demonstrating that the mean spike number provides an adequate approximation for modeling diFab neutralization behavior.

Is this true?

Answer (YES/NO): YES